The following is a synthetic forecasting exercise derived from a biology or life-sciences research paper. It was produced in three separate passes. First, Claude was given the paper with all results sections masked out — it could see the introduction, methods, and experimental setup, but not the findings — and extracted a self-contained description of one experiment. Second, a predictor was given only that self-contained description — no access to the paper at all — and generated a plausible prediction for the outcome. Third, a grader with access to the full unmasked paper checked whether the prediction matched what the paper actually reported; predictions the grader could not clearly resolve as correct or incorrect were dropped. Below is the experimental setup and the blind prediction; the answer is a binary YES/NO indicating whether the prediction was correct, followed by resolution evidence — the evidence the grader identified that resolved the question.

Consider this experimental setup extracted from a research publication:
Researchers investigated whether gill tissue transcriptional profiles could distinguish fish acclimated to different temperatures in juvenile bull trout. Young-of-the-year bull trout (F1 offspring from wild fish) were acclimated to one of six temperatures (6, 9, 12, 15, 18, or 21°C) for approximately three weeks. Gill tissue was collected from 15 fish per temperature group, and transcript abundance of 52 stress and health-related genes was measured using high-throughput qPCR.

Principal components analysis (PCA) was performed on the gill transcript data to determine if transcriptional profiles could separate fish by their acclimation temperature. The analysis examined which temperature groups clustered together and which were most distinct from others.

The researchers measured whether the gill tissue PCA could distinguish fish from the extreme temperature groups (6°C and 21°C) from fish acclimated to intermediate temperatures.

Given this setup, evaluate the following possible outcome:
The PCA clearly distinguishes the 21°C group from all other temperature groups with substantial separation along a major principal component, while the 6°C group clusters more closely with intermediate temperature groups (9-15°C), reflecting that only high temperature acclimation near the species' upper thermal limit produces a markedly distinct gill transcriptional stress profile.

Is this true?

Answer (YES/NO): NO